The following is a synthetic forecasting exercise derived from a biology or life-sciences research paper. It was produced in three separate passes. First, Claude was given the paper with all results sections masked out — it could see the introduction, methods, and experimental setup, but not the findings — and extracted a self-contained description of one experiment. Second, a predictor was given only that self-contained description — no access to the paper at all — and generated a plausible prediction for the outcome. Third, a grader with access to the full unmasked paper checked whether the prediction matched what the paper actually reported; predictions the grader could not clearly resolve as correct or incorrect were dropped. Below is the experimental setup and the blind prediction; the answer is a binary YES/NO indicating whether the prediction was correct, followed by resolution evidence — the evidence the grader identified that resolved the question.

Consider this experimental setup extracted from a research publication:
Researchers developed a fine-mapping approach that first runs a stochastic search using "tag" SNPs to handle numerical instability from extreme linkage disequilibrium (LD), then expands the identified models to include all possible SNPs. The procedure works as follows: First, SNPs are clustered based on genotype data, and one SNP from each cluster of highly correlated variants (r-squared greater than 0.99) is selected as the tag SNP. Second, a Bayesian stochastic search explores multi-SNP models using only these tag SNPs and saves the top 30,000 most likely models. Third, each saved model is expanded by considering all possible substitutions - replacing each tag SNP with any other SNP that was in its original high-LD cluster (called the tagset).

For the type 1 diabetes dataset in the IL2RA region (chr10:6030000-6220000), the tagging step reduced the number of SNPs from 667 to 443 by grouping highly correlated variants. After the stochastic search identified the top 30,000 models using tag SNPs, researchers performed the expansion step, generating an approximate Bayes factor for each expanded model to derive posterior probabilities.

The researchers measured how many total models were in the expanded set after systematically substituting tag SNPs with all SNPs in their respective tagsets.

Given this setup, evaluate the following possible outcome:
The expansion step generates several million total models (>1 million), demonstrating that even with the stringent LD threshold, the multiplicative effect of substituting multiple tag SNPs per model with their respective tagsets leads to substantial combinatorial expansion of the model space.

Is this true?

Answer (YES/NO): NO